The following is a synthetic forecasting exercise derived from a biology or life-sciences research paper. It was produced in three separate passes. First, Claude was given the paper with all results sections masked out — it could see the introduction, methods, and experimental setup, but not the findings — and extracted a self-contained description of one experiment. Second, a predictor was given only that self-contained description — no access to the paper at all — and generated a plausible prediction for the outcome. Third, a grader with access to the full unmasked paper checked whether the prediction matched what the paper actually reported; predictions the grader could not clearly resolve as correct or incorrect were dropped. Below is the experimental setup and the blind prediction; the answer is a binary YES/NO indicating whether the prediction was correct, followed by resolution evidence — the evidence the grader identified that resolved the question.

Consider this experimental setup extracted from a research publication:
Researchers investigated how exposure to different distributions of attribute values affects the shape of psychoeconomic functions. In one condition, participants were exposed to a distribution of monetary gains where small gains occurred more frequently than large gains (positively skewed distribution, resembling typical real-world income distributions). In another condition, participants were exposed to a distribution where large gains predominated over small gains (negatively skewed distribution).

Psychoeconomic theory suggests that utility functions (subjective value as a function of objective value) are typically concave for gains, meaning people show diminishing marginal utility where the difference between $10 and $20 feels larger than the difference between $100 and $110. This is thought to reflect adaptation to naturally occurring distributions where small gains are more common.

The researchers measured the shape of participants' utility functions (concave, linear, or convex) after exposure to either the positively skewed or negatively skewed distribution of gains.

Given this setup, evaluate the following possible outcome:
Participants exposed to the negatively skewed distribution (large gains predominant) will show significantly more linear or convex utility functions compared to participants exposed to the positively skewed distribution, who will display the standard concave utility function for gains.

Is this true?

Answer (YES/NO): YES